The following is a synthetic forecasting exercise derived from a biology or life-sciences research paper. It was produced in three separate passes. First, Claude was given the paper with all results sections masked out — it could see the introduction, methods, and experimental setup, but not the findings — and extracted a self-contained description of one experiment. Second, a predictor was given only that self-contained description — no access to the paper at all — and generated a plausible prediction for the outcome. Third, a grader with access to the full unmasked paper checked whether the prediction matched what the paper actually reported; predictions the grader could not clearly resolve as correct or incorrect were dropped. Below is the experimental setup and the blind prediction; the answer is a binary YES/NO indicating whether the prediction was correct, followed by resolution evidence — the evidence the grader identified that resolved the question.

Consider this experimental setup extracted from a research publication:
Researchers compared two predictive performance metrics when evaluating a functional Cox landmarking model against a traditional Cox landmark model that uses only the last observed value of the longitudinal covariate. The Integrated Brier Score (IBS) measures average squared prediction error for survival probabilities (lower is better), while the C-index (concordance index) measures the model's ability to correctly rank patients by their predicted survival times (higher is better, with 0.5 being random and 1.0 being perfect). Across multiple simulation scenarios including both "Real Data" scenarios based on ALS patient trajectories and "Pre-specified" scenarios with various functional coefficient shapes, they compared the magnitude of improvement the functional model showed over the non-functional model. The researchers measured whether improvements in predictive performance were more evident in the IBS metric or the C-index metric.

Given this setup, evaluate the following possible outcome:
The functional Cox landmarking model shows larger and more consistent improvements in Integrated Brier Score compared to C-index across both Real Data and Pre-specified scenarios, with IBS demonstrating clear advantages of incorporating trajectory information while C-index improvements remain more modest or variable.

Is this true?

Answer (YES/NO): NO